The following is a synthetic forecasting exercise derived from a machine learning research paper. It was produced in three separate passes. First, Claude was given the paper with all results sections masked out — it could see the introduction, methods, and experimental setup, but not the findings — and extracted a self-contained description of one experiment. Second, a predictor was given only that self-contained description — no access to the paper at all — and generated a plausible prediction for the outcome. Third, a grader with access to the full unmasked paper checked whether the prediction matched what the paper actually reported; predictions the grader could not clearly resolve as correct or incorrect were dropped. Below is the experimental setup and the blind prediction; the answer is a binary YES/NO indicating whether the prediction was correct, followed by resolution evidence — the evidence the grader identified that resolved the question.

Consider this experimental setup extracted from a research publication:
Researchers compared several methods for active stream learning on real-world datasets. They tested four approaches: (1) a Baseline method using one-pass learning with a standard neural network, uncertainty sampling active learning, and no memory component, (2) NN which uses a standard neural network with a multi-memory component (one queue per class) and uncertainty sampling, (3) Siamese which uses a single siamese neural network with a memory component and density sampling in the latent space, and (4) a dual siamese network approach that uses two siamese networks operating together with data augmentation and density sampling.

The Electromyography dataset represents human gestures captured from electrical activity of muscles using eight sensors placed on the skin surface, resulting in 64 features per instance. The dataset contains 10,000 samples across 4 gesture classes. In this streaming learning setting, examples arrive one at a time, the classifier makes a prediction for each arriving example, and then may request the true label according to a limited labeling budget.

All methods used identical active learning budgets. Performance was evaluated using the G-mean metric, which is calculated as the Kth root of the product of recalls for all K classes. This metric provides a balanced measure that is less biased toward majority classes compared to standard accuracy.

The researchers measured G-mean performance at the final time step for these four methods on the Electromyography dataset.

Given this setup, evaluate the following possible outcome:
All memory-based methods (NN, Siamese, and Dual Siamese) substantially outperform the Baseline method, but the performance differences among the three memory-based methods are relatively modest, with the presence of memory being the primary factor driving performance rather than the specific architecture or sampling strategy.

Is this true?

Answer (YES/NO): NO